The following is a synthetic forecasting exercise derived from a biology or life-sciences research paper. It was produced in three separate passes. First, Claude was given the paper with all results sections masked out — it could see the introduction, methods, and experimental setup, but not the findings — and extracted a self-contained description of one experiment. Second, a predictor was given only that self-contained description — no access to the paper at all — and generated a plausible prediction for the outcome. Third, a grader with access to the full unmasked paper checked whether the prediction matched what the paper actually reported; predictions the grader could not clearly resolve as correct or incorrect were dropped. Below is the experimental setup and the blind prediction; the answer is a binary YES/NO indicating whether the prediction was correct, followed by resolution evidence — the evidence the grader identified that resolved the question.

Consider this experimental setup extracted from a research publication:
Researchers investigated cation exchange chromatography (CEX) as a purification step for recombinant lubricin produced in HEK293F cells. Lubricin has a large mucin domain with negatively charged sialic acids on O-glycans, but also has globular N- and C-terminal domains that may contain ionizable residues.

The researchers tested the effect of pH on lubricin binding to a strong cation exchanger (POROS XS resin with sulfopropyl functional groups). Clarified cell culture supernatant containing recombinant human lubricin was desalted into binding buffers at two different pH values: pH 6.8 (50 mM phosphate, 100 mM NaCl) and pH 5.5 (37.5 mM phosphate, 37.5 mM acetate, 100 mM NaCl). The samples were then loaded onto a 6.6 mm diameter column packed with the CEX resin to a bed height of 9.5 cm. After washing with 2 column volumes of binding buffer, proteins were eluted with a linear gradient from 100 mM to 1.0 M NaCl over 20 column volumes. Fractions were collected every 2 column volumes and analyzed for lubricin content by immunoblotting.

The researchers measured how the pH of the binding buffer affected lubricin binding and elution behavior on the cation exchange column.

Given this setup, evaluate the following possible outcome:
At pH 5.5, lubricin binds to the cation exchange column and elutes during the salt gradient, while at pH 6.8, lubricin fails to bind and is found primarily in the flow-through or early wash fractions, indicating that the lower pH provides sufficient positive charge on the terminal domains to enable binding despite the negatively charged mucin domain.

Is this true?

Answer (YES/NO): NO